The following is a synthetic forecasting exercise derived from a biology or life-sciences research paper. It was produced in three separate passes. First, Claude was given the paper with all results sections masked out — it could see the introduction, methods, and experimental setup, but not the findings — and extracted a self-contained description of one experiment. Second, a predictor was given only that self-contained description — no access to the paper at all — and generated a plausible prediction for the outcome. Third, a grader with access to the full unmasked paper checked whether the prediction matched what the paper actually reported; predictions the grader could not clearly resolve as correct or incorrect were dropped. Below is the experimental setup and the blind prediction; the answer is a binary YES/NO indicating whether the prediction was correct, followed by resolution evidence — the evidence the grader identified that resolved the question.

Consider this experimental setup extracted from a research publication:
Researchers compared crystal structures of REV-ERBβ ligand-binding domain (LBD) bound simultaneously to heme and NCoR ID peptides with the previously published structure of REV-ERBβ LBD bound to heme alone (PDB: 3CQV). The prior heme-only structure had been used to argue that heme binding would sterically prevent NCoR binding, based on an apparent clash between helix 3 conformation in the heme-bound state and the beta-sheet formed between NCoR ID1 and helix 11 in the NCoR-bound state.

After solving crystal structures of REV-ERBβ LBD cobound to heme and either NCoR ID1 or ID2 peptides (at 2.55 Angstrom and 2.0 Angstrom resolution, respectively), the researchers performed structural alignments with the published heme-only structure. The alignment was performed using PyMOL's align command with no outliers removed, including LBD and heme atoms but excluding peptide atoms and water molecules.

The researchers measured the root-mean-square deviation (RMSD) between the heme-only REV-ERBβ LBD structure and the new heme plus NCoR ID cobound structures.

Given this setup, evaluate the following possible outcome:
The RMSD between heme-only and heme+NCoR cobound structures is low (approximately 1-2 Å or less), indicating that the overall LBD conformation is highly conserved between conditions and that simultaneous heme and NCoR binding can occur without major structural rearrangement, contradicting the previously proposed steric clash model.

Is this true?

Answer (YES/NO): YES